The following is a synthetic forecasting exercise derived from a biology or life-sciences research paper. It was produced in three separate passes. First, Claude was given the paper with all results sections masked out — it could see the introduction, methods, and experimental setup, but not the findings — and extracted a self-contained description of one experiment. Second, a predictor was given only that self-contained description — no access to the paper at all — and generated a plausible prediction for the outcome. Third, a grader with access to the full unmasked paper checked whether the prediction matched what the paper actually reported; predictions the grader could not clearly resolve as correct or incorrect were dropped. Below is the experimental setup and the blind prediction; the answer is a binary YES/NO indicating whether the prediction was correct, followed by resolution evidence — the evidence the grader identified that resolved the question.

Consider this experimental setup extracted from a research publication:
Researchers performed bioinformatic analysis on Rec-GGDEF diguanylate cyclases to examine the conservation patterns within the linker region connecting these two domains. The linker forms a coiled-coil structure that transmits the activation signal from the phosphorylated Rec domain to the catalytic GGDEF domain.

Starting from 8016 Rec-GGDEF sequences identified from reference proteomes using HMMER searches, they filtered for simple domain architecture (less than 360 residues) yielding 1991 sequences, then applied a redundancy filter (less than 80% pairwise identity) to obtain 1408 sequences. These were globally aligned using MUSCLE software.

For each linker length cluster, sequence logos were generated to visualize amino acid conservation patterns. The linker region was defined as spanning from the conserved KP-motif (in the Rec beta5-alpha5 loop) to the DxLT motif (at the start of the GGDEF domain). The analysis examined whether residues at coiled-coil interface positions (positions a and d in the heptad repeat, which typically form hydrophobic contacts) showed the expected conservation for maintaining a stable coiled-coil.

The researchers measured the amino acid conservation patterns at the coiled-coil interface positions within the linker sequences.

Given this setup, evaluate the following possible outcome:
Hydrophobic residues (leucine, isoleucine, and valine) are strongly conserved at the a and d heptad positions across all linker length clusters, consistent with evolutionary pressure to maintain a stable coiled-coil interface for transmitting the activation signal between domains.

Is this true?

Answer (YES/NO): NO